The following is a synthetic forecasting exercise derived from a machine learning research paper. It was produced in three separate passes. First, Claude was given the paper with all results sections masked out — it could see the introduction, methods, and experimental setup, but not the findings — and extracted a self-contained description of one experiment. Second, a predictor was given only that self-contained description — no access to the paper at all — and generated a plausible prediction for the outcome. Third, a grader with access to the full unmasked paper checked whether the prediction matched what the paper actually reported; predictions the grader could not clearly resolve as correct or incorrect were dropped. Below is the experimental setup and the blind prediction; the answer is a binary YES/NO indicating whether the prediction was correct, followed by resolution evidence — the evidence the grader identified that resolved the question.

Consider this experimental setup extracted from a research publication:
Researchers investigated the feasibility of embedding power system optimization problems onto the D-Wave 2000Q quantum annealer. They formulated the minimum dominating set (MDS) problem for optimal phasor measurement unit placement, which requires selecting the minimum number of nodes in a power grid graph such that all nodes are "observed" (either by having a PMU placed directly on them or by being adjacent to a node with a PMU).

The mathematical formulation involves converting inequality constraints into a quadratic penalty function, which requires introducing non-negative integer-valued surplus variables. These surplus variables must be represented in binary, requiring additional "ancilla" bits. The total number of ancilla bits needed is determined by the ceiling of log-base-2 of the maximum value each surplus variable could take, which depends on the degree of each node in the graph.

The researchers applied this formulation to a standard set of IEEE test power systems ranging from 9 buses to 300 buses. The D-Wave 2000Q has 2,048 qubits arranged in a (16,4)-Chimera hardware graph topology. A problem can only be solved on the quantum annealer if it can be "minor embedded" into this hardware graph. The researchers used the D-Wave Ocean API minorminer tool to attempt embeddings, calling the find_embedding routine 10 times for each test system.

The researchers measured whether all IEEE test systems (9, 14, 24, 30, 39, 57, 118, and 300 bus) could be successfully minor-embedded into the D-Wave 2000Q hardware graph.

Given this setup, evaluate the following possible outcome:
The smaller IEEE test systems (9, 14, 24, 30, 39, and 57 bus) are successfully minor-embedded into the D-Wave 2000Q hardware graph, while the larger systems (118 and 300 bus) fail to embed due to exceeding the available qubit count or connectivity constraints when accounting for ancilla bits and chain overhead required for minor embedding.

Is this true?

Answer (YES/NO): NO